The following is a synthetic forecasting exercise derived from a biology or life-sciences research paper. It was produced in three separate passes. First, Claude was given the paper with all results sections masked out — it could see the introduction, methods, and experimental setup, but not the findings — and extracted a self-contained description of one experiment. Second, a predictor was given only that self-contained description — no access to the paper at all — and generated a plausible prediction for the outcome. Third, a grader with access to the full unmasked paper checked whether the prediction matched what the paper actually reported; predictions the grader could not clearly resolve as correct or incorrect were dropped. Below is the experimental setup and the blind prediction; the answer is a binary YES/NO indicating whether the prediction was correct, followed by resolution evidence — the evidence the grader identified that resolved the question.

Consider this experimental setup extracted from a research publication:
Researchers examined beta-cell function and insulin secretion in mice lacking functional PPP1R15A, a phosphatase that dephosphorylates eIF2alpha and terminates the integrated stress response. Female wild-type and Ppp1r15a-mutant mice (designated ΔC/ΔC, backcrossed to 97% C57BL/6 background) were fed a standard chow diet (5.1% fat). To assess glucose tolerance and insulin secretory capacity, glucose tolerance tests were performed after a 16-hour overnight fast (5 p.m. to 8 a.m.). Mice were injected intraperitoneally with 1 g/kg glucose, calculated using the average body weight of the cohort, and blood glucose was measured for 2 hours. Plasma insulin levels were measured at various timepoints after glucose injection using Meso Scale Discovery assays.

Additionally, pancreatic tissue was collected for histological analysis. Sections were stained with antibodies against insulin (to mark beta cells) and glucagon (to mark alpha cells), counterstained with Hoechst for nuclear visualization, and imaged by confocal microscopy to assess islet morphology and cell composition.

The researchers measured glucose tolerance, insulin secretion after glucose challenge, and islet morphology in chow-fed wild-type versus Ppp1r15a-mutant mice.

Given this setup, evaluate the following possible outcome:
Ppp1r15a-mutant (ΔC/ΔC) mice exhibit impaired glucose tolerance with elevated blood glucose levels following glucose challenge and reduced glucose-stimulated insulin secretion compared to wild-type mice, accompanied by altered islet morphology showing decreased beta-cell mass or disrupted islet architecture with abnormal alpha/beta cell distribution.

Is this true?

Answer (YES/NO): NO